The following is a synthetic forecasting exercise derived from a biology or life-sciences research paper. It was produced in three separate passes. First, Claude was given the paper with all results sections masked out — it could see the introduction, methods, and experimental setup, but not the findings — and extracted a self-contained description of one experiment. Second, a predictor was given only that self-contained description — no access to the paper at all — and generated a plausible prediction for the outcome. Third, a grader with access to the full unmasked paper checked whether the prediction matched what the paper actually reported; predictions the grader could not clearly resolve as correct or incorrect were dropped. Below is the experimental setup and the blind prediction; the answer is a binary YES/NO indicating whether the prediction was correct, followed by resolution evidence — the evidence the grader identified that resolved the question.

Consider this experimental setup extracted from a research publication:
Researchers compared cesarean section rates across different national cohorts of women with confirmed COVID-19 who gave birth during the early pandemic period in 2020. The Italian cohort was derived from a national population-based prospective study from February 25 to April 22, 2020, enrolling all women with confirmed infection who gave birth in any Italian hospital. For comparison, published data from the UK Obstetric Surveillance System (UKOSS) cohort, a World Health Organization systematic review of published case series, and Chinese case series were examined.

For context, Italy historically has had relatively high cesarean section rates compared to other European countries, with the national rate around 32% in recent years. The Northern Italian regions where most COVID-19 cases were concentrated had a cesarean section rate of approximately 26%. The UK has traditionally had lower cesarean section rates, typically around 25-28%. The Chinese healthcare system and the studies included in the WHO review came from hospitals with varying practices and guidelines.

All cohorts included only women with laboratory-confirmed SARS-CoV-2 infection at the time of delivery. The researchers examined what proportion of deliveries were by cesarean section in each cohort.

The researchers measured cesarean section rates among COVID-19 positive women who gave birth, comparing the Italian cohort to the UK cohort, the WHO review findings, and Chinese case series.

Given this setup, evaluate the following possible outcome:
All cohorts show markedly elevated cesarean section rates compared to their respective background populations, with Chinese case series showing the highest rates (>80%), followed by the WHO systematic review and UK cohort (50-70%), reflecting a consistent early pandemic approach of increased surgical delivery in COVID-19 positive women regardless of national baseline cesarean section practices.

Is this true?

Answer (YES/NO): NO